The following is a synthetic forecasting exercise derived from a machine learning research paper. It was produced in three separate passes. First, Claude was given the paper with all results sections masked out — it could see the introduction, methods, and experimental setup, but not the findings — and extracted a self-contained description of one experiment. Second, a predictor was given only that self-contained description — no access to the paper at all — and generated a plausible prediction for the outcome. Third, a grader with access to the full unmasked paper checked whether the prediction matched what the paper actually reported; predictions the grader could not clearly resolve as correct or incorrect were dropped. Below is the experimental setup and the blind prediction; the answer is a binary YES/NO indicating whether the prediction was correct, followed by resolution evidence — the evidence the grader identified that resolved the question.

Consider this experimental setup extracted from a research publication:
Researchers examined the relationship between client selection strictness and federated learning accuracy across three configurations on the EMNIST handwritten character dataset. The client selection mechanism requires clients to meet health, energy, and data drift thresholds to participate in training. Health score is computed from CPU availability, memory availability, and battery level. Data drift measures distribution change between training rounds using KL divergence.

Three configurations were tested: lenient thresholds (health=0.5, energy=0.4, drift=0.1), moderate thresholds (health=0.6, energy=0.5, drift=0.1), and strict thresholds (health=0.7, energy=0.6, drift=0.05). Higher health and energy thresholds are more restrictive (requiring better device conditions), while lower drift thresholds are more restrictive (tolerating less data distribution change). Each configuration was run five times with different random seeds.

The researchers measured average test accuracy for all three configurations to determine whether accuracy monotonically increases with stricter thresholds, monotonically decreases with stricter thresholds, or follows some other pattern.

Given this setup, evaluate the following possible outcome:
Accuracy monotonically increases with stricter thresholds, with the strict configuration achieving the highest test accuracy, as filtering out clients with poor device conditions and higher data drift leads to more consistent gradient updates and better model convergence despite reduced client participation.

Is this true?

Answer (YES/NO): NO